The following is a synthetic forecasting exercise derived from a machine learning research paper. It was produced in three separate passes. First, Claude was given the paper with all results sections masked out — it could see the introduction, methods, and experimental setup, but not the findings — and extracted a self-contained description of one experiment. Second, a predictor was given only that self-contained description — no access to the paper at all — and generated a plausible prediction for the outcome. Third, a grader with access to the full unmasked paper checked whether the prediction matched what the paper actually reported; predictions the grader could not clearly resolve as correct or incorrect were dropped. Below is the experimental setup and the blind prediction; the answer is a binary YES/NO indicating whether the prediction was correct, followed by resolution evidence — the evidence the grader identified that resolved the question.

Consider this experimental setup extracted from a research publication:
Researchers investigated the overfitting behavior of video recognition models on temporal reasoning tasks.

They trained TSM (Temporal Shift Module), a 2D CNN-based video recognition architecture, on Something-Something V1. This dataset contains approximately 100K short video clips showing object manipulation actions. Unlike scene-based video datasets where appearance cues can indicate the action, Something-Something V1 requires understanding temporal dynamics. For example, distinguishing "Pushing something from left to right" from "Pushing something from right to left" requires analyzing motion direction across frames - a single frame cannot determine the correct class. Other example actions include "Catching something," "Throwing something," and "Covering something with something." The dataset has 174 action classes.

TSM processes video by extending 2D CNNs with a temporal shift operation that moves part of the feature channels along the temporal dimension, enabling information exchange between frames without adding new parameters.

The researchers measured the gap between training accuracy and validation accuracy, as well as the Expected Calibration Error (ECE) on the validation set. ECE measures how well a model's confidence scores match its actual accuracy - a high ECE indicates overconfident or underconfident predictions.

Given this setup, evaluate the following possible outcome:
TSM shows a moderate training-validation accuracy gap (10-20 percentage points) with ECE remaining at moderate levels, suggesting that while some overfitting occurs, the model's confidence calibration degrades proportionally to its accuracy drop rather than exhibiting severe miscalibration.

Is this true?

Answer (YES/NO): NO